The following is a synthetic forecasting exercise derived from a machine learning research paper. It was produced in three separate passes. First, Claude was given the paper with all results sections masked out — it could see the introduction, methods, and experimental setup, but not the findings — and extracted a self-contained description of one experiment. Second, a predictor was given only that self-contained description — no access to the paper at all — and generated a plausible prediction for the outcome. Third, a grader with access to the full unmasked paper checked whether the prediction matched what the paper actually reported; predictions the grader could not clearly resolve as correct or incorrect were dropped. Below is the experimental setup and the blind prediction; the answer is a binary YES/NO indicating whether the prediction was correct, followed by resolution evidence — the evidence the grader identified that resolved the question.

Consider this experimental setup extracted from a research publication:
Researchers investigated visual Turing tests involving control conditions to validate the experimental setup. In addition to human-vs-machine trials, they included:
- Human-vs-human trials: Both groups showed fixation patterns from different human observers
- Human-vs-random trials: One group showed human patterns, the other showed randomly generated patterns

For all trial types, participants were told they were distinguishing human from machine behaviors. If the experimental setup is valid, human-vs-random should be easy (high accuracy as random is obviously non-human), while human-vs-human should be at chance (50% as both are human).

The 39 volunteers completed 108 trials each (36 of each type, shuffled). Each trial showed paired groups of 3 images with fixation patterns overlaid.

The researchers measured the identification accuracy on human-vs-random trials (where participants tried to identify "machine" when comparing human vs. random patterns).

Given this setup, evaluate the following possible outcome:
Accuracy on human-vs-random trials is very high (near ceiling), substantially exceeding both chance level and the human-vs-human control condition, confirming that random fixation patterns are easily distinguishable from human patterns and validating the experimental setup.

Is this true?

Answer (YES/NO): NO